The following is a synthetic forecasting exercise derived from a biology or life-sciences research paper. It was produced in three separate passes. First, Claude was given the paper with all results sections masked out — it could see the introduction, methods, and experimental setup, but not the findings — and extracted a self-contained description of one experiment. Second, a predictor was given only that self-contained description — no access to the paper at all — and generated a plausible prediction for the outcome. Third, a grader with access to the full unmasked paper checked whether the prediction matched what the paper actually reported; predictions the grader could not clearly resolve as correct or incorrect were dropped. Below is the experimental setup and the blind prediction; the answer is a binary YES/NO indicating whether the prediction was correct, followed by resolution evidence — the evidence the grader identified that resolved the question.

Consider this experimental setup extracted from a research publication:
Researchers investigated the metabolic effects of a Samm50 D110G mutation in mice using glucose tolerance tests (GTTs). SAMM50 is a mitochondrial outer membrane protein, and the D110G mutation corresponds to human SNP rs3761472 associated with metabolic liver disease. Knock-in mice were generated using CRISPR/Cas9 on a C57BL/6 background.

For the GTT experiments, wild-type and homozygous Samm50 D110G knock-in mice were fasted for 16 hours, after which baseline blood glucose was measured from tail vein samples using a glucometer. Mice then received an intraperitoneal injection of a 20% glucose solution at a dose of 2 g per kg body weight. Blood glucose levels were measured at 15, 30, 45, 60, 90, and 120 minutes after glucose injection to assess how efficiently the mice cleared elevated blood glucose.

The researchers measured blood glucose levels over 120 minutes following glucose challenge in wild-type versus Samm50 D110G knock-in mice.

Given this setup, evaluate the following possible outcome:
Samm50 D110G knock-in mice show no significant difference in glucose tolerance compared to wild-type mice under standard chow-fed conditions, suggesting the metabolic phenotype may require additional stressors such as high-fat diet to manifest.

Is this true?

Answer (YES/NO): NO